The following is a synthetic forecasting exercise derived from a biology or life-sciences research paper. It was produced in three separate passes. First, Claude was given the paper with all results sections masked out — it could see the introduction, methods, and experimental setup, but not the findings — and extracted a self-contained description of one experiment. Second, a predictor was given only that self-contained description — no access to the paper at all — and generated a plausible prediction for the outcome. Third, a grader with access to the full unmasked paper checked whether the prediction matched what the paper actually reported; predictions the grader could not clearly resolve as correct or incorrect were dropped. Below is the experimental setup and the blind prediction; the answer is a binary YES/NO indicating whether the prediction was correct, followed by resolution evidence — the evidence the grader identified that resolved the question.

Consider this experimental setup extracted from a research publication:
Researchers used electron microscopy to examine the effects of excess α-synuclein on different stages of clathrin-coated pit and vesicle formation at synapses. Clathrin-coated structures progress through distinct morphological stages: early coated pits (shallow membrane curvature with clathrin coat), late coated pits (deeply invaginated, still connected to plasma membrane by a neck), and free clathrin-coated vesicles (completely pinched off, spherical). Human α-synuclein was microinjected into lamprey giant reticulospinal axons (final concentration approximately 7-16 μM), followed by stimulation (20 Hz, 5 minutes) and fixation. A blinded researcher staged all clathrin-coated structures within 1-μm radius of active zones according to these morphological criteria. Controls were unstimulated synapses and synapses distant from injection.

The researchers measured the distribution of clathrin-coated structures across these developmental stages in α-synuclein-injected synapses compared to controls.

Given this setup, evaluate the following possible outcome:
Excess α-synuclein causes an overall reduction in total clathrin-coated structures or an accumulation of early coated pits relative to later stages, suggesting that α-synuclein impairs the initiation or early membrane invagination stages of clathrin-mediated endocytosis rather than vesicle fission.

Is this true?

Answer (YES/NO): NO